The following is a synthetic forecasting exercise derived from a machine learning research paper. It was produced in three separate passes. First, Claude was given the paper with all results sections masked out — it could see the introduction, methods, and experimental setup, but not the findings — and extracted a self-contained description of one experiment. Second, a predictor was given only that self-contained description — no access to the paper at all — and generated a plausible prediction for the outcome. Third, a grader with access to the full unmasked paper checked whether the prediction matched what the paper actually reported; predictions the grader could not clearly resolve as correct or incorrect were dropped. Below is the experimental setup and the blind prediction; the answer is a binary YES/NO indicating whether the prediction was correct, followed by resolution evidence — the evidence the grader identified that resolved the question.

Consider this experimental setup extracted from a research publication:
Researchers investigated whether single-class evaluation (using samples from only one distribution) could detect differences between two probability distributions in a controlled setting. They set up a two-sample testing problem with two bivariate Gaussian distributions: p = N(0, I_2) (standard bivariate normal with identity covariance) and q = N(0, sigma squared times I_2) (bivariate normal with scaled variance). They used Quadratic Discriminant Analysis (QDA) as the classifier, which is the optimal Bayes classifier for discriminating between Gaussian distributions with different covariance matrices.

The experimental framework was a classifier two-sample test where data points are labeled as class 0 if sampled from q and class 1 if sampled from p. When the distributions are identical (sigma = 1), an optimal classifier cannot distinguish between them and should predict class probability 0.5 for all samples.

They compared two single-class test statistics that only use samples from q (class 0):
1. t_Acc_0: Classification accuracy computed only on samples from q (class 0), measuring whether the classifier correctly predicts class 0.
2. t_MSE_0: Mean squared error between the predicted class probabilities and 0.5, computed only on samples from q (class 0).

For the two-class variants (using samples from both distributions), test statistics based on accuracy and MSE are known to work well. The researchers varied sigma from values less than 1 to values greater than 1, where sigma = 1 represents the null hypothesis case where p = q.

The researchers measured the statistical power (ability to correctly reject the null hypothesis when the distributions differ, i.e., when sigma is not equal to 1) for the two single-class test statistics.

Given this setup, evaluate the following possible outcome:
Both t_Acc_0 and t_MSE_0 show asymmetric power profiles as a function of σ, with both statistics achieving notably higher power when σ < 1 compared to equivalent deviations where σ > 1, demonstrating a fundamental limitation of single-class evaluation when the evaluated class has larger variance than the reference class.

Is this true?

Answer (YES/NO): NO